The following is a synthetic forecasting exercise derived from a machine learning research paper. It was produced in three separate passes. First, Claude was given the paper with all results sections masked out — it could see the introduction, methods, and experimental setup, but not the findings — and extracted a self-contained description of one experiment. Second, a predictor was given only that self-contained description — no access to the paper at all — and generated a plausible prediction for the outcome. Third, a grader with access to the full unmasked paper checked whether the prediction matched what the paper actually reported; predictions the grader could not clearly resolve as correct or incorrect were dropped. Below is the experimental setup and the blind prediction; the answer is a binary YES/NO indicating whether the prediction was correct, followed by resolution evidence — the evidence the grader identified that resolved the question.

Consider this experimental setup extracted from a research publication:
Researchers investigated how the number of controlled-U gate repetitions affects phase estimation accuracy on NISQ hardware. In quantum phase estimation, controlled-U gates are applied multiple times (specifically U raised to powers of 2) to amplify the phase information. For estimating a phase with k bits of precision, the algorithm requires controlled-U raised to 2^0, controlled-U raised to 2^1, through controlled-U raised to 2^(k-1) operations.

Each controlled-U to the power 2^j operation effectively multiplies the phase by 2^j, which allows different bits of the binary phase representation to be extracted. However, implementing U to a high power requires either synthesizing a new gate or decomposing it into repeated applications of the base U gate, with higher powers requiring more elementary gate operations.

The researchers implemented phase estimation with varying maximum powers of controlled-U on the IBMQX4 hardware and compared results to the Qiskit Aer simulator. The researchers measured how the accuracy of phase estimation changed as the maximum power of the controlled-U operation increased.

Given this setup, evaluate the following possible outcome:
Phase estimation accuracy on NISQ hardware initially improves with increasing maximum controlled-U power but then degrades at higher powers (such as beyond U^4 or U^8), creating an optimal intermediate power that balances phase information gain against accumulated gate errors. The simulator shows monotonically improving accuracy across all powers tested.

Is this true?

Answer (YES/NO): NO